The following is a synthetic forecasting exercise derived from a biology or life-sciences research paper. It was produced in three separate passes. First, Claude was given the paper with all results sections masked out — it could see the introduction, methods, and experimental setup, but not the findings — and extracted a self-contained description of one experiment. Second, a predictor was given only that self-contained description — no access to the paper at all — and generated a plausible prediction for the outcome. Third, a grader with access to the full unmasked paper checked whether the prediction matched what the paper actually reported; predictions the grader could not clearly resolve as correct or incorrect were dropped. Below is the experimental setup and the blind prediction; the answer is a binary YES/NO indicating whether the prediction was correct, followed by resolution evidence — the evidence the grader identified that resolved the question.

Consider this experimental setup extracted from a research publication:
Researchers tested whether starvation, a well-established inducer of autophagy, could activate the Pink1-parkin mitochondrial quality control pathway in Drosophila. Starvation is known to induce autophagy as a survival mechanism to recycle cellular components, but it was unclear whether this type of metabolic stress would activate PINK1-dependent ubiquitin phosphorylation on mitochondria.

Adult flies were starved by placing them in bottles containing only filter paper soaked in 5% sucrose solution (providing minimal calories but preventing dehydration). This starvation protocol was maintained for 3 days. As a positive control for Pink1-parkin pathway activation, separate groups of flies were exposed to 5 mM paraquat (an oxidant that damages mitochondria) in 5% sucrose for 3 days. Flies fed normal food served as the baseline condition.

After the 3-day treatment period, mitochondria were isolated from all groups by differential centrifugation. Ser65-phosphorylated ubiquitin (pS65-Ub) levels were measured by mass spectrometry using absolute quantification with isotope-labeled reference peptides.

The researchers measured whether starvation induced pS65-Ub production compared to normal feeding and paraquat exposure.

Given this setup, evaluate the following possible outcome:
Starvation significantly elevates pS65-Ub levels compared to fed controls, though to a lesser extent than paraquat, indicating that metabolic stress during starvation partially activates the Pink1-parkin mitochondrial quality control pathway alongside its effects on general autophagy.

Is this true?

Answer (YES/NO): NO